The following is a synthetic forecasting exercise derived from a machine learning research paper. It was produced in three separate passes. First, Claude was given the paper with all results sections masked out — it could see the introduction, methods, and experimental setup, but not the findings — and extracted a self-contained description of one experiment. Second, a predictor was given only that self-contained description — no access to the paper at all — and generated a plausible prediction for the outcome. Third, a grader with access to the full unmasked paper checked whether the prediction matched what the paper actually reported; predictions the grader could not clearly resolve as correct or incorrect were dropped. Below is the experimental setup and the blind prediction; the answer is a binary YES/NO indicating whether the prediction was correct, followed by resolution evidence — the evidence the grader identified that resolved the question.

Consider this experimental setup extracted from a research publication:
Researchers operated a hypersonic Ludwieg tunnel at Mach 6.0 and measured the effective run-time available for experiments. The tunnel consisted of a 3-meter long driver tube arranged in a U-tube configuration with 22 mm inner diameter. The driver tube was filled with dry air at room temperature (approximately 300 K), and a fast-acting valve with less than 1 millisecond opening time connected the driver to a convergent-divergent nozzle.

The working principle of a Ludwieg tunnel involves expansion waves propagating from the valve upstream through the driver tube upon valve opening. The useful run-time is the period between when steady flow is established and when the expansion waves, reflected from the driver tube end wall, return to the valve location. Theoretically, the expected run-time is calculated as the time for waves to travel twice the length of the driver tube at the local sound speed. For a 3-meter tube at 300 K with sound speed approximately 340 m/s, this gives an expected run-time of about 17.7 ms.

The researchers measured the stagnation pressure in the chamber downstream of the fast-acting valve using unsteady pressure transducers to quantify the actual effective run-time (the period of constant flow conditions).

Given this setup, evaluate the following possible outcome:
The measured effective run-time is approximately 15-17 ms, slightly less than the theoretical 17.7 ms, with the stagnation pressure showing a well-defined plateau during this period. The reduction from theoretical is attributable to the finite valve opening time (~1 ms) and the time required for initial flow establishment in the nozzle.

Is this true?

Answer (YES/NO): NO